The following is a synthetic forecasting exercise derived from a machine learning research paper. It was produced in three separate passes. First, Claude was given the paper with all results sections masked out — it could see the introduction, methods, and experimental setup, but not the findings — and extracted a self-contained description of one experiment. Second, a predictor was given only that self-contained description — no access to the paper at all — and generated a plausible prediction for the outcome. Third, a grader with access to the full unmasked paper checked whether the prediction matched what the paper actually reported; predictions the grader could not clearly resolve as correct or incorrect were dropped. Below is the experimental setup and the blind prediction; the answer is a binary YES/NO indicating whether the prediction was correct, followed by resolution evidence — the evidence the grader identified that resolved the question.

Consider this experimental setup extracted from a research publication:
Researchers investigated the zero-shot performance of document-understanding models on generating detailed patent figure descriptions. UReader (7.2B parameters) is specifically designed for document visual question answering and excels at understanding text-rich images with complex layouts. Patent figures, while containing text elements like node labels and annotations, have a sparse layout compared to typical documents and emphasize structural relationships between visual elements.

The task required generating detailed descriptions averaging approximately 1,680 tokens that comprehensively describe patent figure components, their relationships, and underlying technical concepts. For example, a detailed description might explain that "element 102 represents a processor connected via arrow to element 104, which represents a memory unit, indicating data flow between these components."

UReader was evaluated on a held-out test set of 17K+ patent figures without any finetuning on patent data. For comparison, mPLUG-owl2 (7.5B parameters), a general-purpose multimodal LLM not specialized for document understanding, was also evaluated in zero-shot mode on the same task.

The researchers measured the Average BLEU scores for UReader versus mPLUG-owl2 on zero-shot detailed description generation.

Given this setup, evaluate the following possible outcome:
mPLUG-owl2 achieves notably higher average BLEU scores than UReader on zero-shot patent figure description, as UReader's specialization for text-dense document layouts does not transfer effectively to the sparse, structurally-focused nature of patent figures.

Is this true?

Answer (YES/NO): YES